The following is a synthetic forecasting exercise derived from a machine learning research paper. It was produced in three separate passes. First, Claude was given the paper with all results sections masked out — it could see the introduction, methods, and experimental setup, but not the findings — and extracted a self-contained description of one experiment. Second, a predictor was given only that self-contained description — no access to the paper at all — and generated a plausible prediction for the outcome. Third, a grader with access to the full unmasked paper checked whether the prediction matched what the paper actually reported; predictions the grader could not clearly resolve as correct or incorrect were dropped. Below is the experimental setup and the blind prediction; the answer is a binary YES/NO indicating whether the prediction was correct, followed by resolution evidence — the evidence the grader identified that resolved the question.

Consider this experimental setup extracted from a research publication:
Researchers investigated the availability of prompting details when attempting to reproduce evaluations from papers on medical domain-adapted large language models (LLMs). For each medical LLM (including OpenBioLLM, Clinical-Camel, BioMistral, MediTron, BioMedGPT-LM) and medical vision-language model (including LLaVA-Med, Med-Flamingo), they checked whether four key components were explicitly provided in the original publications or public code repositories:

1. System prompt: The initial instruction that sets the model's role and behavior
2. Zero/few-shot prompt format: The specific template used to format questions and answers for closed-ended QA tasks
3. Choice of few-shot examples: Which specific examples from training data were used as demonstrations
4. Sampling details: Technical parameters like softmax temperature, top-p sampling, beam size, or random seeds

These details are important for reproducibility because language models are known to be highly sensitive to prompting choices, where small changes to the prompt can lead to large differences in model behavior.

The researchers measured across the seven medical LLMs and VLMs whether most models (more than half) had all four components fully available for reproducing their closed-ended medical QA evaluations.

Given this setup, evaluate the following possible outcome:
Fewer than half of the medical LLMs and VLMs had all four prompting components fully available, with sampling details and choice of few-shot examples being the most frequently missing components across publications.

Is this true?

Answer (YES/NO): YES